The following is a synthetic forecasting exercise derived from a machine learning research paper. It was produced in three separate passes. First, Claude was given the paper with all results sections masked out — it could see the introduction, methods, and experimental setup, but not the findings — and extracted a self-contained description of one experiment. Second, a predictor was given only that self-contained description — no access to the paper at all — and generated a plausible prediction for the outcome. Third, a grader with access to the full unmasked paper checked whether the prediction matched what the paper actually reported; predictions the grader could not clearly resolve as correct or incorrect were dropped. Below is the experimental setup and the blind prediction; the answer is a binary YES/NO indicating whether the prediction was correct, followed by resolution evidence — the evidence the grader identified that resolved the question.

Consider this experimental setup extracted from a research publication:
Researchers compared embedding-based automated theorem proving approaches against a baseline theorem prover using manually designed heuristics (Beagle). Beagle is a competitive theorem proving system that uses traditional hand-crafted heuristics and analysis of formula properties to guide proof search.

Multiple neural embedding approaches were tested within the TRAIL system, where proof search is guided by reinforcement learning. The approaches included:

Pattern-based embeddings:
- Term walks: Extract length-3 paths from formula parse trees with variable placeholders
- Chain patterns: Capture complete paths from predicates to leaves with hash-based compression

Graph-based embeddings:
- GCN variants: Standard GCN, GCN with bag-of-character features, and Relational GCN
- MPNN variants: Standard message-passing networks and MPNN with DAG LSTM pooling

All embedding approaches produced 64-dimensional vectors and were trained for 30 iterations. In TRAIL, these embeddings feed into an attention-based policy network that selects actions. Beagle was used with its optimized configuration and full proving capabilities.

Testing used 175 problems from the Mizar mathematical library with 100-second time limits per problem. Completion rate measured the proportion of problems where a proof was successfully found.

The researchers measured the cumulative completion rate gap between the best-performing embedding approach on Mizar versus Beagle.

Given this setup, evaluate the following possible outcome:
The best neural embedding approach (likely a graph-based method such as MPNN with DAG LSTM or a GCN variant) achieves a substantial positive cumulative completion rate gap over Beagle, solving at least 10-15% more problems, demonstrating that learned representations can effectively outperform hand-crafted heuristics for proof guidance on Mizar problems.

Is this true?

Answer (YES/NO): NO